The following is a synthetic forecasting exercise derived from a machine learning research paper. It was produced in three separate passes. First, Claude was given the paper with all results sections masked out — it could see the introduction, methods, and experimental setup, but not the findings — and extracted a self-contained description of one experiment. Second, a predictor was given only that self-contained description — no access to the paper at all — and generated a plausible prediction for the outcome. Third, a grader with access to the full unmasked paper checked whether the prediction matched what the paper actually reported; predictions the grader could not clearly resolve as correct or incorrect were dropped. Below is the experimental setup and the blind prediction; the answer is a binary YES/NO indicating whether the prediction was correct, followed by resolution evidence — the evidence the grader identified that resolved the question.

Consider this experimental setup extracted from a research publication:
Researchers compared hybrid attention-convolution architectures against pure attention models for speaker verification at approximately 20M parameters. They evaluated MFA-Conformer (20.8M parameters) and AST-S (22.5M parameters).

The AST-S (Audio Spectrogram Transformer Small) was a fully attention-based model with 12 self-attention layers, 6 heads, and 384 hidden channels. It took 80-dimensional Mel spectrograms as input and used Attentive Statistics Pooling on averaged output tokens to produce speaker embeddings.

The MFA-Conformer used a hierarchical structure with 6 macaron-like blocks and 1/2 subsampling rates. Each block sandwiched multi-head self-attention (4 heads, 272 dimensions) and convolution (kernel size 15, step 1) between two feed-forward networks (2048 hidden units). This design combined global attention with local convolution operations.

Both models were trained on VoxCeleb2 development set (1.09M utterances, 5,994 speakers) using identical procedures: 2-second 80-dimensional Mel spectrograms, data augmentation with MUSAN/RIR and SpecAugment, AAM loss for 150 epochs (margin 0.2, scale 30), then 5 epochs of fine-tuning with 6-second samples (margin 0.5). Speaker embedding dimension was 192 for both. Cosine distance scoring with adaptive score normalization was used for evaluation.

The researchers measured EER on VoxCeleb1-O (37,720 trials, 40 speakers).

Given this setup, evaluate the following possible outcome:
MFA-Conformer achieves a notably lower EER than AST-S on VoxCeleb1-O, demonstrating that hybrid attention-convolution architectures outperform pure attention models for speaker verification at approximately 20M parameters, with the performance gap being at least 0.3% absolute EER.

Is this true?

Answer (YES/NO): YES